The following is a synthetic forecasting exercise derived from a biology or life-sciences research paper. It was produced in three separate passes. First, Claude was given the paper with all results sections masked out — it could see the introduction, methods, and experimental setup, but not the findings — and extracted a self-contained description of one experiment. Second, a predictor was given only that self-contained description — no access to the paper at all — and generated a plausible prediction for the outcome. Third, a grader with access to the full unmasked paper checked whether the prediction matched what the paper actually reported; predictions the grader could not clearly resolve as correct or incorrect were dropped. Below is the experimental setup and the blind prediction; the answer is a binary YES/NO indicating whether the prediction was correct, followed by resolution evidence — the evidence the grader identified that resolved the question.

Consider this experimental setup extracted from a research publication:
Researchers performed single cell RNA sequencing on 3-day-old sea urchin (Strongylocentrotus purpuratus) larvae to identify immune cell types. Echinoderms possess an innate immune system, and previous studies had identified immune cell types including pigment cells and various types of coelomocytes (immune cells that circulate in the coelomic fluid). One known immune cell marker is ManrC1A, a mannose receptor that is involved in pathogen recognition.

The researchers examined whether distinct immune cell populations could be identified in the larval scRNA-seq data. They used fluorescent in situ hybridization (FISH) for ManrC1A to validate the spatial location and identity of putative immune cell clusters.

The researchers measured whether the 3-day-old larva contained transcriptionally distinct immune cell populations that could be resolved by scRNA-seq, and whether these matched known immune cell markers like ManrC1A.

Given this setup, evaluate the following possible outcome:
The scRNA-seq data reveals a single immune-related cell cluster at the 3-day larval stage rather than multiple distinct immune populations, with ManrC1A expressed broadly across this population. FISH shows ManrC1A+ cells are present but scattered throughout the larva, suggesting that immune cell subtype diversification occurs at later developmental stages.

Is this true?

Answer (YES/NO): NO